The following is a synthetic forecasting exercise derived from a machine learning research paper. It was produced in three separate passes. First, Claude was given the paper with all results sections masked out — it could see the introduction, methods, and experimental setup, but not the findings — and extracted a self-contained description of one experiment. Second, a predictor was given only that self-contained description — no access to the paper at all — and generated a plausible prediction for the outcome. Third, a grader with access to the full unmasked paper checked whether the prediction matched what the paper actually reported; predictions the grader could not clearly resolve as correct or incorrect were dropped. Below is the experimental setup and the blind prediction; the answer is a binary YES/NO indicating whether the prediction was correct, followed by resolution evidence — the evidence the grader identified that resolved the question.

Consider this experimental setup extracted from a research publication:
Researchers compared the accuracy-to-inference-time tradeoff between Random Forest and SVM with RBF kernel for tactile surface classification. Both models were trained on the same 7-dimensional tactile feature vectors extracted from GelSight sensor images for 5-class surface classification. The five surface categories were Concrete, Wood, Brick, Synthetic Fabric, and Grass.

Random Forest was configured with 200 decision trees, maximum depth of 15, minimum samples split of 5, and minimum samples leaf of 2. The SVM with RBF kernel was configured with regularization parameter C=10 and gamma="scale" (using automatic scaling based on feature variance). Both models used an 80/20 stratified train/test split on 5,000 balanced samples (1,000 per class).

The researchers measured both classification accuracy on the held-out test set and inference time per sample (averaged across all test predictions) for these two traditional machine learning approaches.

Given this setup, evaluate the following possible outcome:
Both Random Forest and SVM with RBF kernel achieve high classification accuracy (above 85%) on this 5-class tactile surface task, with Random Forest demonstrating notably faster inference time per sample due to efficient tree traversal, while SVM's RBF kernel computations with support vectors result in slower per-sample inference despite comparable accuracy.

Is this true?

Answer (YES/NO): NO